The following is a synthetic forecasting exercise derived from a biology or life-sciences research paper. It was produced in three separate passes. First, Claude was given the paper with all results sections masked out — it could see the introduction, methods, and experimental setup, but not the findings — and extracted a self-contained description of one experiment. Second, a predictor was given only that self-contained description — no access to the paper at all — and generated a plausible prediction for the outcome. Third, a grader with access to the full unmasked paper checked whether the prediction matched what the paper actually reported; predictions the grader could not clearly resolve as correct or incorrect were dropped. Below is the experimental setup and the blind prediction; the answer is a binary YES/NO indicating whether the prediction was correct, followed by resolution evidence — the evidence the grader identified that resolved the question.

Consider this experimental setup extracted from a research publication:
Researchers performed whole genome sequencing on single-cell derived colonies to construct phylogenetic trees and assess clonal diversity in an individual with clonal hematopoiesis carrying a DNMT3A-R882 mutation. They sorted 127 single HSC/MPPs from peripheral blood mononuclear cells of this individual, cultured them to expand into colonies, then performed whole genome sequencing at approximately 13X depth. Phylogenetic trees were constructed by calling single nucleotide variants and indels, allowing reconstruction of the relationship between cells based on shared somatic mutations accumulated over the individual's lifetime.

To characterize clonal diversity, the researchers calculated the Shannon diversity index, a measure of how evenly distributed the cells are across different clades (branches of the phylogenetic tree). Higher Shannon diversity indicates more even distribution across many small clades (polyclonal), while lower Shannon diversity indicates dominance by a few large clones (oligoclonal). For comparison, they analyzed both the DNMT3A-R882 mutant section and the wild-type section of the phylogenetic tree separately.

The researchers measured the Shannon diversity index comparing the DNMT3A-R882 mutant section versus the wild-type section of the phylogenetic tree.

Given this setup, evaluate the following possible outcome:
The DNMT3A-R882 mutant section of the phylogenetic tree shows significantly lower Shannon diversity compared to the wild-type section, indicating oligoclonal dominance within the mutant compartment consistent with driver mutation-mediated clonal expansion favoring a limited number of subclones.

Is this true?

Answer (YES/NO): YES